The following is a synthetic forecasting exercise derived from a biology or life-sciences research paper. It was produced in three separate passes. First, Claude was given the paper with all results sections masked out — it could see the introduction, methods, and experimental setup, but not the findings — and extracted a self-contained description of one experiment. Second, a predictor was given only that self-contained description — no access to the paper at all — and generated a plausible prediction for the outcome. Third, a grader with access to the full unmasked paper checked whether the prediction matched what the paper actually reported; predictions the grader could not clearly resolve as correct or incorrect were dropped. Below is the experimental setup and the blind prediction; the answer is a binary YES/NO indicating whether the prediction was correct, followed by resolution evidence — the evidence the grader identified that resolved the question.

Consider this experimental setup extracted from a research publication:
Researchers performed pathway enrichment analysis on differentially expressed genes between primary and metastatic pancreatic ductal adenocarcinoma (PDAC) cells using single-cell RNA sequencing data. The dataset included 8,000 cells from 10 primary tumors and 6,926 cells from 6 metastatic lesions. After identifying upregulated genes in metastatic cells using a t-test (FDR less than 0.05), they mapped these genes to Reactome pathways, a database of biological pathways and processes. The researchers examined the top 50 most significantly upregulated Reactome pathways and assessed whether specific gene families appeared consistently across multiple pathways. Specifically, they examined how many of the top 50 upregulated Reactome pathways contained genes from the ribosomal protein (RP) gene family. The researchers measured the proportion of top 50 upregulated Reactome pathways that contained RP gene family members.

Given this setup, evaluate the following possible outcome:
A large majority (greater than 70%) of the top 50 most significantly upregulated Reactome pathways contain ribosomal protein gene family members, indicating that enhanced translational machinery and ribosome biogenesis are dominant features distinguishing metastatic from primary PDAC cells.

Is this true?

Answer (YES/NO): YES